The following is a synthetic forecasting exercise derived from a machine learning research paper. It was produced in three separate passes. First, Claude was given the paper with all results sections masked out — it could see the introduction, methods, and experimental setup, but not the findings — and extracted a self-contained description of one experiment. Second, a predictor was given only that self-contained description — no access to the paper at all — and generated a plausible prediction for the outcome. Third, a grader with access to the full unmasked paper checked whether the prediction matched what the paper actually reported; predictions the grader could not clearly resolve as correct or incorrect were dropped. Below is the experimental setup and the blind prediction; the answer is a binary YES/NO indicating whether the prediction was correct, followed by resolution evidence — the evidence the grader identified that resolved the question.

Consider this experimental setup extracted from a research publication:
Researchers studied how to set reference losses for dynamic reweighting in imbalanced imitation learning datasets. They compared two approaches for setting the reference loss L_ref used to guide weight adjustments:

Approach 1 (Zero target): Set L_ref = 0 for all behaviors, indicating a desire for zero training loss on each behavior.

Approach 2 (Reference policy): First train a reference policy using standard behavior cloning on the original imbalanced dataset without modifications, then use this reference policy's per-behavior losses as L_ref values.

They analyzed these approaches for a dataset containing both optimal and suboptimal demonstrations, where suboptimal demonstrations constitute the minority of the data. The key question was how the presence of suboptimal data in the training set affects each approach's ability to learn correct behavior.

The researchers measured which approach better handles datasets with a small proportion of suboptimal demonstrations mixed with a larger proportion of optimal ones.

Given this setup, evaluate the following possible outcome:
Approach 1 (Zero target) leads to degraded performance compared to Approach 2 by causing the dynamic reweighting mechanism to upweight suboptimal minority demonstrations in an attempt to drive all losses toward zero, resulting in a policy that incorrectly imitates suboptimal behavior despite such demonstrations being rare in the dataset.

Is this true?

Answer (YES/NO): NO